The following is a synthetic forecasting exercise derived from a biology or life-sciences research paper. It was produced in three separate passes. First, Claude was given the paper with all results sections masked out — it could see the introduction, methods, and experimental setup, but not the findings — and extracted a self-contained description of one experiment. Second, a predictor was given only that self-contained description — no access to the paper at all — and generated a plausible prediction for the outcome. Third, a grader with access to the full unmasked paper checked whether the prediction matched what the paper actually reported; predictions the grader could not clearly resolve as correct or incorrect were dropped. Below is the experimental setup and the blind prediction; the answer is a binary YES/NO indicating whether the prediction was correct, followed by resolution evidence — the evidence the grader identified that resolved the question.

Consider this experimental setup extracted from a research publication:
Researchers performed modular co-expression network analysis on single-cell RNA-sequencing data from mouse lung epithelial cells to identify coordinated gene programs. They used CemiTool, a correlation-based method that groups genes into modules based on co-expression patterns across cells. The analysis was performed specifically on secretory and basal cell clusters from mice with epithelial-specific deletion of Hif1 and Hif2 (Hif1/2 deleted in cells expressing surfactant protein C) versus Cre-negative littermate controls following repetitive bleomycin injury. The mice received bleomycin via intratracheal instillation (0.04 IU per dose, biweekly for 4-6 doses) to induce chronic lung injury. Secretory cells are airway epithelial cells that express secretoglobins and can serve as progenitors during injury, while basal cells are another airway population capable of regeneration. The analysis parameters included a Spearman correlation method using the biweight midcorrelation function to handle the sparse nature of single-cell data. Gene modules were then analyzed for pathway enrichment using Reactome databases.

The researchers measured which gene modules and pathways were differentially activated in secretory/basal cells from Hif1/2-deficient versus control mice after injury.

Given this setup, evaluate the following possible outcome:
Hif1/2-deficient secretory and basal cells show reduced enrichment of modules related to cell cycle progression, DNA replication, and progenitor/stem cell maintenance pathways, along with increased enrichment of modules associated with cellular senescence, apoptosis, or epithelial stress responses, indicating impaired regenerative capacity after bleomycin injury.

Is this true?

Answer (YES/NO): NO